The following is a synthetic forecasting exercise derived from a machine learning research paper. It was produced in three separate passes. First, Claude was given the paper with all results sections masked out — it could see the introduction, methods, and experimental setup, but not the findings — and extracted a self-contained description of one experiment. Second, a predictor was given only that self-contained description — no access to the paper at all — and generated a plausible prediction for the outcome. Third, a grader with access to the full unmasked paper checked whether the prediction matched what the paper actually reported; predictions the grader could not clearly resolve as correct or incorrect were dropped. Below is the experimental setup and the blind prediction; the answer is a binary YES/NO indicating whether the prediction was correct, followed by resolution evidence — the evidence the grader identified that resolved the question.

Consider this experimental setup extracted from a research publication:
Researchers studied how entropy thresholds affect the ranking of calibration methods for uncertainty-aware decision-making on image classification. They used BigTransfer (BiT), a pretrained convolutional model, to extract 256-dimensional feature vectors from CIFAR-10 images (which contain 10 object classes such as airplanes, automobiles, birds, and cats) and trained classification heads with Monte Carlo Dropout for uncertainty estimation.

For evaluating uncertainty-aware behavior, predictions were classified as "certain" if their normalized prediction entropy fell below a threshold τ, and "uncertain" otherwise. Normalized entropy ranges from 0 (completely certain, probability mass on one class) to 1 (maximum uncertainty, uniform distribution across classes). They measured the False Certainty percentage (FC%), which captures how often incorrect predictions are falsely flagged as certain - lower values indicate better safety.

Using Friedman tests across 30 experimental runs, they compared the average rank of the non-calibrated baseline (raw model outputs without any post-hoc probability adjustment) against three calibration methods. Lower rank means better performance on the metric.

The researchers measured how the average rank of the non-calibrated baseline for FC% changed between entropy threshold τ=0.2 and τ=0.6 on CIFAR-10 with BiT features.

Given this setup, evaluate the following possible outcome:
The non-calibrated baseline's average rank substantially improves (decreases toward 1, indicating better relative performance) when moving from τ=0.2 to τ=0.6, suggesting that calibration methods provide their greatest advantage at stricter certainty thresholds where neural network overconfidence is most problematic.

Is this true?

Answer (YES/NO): NO